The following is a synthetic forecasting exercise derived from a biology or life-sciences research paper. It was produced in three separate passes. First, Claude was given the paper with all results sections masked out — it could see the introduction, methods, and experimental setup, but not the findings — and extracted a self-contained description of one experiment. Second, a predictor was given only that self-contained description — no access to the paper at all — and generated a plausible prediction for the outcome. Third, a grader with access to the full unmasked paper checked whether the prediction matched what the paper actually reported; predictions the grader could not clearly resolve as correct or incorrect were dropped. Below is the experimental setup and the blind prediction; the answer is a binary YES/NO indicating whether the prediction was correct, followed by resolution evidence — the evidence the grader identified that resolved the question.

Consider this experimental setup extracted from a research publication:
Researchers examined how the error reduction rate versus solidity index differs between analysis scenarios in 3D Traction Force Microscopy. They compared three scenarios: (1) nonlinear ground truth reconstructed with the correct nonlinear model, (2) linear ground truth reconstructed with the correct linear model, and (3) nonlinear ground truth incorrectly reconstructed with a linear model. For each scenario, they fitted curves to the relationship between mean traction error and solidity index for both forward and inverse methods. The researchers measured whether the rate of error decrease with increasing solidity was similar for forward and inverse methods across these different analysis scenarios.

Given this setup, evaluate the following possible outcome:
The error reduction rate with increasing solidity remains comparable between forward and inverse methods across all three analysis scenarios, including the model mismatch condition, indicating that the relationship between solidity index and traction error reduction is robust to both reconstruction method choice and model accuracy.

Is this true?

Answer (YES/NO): NO